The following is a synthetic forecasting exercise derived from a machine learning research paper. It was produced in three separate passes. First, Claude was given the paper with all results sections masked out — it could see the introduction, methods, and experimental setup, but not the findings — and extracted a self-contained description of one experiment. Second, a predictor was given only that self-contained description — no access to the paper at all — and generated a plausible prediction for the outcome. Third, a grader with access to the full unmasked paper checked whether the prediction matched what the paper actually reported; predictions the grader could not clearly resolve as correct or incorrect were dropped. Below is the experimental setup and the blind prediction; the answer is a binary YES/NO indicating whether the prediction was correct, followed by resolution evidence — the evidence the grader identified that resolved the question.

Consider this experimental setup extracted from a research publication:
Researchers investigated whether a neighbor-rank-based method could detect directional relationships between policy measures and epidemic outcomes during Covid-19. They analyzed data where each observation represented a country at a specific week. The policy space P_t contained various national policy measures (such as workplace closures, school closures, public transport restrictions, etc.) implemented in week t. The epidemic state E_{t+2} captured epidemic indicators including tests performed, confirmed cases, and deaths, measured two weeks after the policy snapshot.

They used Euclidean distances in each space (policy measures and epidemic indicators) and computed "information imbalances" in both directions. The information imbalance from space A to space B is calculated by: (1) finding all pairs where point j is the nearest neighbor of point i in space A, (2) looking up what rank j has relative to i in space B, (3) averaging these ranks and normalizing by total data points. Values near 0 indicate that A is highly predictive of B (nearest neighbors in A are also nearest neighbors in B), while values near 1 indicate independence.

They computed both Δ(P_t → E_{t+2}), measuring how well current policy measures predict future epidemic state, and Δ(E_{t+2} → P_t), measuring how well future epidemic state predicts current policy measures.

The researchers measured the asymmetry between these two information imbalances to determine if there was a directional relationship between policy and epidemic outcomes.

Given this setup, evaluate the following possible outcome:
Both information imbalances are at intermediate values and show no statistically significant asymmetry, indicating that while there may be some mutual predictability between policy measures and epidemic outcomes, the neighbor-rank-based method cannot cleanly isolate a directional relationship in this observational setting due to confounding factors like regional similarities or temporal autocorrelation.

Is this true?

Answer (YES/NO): NO